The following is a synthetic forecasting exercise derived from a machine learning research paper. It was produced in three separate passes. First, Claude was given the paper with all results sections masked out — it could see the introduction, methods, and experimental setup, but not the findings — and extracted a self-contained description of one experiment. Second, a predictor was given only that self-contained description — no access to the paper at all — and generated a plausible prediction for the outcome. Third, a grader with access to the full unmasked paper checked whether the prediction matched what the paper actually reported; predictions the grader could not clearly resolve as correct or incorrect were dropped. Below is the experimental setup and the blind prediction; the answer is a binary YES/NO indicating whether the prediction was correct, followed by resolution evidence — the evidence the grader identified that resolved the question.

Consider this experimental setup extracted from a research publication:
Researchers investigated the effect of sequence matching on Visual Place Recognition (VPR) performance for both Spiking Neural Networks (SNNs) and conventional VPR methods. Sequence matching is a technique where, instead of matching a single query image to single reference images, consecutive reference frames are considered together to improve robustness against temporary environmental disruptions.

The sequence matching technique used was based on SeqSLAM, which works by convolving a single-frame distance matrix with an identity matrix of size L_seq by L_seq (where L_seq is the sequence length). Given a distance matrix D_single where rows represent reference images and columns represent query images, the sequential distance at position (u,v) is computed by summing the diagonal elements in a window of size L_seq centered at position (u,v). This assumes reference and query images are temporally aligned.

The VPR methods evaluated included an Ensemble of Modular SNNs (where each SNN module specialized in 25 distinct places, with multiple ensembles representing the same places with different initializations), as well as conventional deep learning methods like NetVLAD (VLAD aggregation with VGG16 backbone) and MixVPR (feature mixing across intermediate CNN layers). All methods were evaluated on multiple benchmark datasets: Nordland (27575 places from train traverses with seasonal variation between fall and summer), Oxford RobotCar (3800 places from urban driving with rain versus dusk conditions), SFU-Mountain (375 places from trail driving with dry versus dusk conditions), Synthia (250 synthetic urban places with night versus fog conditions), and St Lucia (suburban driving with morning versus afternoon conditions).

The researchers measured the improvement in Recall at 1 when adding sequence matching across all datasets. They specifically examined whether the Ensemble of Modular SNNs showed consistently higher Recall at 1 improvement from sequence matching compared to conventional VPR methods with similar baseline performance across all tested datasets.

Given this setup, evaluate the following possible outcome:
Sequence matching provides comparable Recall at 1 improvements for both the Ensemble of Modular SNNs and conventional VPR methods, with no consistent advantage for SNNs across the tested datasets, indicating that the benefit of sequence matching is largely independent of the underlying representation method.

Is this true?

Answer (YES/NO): NO